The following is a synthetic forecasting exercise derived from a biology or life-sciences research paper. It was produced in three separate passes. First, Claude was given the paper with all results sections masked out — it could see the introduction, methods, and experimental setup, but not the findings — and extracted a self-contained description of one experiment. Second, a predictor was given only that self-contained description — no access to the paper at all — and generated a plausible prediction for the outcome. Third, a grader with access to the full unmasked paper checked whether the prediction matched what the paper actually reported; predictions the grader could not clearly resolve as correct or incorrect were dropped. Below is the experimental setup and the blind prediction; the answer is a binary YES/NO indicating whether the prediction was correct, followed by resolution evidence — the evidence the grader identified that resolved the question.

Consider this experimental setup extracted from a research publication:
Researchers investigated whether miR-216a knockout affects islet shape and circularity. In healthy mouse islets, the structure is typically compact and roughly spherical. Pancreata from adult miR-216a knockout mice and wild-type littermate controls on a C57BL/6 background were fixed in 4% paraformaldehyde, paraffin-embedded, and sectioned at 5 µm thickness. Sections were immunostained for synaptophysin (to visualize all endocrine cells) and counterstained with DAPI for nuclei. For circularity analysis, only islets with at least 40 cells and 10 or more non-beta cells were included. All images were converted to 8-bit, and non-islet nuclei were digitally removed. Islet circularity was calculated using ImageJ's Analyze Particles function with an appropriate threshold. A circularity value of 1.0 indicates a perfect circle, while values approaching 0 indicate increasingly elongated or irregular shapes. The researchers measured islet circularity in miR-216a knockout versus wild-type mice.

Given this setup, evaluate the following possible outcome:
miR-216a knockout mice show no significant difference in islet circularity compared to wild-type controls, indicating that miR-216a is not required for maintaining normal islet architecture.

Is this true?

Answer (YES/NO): YES